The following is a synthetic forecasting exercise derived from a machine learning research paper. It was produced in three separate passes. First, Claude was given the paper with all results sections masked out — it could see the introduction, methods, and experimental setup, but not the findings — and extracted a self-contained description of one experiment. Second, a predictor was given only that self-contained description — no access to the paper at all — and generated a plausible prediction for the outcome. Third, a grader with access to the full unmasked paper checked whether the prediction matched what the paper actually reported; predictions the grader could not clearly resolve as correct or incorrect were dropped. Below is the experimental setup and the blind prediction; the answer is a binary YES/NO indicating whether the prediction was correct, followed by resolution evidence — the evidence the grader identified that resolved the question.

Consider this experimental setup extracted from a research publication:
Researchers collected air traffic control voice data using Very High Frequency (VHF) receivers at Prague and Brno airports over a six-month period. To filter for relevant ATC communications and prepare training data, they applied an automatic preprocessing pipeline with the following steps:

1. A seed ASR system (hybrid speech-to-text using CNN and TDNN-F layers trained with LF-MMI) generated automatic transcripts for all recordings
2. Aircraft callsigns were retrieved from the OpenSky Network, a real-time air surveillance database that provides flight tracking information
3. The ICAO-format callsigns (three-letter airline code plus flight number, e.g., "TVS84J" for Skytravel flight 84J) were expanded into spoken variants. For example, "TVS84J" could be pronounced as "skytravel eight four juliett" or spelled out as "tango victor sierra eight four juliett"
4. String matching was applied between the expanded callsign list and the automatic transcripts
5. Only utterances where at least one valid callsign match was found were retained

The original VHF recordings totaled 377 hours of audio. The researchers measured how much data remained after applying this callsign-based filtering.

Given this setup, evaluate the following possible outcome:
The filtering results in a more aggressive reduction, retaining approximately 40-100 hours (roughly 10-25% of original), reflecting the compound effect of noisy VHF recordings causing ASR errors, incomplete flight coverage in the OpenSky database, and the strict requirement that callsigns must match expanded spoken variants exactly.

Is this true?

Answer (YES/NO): YES